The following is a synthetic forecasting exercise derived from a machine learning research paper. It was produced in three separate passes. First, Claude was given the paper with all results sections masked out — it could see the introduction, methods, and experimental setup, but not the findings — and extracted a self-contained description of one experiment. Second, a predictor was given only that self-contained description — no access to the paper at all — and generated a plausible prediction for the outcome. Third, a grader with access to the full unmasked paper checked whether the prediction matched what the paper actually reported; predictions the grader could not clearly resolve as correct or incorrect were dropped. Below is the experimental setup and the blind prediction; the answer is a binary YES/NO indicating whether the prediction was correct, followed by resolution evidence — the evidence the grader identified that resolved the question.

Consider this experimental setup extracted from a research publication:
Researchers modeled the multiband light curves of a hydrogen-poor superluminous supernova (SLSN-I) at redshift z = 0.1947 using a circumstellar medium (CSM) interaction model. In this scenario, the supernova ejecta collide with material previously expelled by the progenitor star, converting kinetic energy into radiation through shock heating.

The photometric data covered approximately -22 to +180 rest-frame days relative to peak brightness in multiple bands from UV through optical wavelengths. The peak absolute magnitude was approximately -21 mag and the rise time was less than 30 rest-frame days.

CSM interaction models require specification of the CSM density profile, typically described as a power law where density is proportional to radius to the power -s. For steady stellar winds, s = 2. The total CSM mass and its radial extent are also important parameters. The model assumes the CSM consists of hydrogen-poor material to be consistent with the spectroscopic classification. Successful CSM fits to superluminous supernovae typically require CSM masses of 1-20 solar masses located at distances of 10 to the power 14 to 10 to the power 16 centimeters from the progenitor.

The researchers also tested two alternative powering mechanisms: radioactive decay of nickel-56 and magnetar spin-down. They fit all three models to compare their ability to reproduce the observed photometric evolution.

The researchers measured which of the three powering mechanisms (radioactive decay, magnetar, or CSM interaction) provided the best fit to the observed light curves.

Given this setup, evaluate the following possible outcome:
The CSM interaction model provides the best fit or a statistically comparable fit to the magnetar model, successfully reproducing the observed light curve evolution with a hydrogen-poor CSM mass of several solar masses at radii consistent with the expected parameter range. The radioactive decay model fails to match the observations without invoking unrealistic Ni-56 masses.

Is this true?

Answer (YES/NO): NO